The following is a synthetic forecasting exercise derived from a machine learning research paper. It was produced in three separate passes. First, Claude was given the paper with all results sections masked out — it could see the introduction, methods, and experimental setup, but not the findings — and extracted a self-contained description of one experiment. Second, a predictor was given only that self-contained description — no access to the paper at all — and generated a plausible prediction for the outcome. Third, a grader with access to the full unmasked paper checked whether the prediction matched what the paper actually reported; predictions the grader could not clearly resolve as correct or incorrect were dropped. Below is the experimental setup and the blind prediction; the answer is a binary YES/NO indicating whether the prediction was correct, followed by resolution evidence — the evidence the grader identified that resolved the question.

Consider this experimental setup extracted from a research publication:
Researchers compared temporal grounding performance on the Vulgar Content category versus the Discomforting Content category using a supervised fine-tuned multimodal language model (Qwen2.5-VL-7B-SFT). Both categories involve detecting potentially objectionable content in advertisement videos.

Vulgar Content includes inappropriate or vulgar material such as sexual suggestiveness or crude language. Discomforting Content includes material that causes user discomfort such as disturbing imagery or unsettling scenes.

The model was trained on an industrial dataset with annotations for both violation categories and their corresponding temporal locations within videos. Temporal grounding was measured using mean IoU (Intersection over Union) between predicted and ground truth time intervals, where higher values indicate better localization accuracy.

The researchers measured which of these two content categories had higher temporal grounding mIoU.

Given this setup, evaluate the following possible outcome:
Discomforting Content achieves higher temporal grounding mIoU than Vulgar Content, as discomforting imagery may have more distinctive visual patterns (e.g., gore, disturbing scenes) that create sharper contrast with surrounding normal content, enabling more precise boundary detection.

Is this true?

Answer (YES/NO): NO